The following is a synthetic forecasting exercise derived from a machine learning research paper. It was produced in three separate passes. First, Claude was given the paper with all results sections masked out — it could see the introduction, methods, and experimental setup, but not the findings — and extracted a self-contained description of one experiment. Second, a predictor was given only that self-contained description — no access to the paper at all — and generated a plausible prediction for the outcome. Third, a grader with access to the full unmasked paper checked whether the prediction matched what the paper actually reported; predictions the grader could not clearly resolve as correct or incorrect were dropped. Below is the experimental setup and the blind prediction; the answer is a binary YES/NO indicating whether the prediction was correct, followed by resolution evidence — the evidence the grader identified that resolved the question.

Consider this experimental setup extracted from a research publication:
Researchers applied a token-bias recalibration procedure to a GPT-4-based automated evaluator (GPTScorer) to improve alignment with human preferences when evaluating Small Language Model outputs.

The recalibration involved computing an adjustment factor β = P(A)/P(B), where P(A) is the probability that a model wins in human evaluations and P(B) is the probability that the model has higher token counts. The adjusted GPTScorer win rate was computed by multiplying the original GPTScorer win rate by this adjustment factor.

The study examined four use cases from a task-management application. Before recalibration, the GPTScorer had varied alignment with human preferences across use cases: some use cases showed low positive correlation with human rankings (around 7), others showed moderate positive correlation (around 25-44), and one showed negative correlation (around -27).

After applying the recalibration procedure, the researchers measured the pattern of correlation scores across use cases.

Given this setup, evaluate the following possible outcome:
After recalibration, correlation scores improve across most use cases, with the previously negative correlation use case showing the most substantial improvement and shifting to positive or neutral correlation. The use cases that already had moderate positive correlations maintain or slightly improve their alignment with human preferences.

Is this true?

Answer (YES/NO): NO